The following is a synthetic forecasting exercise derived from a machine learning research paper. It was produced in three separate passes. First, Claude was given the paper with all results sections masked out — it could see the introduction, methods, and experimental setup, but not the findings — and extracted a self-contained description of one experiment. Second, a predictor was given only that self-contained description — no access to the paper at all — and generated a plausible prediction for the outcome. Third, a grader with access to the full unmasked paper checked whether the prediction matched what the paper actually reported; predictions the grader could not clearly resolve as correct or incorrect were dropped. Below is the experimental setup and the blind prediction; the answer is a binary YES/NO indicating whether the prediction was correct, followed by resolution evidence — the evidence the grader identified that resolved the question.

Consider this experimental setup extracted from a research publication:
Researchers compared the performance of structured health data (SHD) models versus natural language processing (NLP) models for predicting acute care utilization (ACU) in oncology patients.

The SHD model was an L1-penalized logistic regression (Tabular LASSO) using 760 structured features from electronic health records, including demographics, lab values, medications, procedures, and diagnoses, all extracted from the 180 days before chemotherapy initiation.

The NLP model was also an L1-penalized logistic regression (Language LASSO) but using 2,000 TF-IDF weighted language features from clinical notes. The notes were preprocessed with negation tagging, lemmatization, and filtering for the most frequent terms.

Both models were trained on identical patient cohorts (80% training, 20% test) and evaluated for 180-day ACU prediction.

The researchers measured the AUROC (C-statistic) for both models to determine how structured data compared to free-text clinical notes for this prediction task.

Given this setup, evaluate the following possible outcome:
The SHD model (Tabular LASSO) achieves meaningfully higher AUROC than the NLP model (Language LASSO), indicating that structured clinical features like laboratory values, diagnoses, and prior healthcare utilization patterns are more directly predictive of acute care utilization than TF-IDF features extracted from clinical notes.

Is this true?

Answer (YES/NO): NO